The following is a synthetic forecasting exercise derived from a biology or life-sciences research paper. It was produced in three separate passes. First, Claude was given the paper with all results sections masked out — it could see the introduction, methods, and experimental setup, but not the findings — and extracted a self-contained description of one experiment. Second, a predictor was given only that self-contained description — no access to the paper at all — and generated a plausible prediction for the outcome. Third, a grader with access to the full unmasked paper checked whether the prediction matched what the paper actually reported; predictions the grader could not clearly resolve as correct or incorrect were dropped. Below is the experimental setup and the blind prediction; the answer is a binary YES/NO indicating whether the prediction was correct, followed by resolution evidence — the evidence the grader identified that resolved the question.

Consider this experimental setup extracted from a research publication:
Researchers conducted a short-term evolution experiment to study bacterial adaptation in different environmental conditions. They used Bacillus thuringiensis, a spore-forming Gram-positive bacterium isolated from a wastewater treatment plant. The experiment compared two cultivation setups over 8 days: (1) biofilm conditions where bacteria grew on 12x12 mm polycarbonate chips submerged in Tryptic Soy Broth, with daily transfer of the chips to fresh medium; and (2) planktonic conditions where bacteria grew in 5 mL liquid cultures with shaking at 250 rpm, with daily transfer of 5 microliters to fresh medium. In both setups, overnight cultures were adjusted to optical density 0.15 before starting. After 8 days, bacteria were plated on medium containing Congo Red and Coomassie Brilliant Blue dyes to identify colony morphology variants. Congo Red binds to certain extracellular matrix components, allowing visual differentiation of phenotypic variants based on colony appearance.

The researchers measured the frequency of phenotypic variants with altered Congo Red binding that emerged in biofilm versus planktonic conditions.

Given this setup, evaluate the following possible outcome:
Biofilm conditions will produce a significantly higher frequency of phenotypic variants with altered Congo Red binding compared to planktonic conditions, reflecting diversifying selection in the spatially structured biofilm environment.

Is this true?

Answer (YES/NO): YES